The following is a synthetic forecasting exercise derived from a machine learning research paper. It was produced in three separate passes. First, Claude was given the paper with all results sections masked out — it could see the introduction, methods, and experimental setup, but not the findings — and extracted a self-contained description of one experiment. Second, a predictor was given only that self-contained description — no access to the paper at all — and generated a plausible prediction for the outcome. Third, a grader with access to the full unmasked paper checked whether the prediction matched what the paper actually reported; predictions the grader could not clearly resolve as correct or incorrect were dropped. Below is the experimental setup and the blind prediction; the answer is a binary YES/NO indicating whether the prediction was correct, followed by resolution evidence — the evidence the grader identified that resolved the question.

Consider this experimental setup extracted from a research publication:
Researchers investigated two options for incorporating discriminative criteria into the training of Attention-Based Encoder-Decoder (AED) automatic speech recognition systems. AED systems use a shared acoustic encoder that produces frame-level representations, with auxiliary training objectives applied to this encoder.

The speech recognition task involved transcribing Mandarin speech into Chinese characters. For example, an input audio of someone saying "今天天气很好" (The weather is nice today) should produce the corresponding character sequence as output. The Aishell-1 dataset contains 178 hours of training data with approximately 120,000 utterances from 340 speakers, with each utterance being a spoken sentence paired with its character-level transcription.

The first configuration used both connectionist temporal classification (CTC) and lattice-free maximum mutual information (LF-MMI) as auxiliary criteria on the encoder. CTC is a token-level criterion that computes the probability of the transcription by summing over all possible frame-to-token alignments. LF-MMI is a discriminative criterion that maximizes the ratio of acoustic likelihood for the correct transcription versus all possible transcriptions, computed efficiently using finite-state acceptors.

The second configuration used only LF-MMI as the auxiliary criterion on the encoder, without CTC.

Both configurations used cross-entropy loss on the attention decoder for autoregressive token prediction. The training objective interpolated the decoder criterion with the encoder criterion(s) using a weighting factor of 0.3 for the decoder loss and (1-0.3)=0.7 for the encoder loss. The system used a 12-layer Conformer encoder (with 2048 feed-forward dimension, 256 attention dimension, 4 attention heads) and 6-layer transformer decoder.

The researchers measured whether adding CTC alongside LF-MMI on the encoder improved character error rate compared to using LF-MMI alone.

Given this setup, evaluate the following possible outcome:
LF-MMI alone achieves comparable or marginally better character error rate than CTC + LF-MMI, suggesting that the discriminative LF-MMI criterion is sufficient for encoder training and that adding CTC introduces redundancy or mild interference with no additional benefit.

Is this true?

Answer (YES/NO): NO